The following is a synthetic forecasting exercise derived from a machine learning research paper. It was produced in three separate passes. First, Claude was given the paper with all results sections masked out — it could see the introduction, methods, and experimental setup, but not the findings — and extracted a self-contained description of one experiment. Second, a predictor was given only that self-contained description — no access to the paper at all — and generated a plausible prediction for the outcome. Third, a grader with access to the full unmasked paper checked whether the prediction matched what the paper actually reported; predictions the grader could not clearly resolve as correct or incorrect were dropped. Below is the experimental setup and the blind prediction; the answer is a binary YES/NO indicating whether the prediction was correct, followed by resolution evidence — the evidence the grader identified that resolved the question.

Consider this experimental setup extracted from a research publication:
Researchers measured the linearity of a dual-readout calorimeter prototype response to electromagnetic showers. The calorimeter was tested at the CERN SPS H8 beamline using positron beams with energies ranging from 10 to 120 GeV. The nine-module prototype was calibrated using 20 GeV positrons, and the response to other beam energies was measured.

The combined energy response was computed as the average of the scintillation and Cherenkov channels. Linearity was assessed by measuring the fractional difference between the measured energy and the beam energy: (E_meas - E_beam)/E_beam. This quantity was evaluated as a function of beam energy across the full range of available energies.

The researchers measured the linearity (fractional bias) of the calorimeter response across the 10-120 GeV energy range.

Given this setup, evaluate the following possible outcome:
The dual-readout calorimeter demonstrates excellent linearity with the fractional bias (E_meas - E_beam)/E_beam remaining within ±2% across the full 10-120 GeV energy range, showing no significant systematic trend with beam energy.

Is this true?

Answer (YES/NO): YES